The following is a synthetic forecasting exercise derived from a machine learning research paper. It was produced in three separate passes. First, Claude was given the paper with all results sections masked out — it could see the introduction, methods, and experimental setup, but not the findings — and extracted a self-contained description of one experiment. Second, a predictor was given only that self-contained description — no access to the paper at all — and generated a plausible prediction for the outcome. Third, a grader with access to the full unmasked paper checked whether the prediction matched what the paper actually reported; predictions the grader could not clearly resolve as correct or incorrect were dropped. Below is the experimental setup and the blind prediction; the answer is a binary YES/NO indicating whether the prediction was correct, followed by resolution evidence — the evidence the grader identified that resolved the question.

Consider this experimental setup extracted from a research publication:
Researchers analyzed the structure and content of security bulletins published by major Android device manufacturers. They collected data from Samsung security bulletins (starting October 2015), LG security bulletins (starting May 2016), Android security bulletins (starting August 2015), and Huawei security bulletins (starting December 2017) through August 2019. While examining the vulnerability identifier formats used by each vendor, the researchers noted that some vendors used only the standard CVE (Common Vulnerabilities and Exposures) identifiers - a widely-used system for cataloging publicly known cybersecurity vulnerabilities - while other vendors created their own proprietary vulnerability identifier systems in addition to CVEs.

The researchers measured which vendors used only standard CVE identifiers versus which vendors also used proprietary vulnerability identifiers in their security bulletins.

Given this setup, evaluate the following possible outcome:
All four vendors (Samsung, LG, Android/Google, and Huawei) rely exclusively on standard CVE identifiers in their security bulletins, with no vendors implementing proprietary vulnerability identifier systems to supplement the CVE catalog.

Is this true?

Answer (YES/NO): NO